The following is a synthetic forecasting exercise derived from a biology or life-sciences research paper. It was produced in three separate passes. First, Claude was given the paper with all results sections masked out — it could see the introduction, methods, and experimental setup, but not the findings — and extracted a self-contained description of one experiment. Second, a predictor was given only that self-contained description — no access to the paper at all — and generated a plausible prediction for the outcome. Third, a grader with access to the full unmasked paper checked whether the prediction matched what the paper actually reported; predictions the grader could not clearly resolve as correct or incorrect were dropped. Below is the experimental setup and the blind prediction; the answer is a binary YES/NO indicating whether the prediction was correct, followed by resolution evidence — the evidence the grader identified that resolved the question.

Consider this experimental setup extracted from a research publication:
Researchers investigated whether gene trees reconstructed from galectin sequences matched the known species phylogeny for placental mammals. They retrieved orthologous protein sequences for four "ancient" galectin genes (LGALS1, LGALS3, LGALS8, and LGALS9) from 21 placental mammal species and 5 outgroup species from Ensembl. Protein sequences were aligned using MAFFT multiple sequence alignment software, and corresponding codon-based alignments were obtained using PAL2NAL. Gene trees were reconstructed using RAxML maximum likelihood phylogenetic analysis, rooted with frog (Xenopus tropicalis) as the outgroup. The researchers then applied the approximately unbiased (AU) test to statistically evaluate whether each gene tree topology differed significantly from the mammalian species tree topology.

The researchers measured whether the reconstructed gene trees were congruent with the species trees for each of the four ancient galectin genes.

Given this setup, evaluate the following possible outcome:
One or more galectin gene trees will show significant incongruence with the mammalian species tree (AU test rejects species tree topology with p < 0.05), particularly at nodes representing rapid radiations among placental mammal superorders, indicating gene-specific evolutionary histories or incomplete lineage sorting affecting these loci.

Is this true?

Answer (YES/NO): YES